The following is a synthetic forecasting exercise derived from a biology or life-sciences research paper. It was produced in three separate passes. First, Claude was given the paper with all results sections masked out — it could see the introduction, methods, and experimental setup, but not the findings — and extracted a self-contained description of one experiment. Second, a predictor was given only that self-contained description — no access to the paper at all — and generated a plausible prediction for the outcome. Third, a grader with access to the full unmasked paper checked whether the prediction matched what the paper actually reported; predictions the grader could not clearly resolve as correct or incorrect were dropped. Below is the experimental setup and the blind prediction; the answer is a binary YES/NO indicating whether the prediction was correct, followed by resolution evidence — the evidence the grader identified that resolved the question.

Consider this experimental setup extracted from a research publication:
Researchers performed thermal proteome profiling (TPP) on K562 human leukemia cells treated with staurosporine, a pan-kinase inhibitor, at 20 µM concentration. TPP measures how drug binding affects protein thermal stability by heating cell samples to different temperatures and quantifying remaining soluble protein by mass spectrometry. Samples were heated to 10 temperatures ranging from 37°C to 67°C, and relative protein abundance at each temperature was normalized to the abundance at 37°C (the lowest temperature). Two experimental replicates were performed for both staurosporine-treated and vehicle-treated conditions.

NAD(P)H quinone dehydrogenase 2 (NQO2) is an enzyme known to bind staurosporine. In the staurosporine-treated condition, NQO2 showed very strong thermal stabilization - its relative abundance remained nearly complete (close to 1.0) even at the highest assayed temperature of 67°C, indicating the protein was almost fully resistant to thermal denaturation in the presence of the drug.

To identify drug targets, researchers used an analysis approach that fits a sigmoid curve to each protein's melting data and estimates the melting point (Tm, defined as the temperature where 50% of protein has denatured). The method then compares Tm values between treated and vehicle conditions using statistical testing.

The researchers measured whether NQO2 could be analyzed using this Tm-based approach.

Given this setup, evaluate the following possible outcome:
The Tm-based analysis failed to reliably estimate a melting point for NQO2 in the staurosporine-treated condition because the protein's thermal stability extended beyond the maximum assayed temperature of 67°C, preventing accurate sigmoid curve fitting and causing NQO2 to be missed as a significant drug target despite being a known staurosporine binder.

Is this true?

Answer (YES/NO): YES